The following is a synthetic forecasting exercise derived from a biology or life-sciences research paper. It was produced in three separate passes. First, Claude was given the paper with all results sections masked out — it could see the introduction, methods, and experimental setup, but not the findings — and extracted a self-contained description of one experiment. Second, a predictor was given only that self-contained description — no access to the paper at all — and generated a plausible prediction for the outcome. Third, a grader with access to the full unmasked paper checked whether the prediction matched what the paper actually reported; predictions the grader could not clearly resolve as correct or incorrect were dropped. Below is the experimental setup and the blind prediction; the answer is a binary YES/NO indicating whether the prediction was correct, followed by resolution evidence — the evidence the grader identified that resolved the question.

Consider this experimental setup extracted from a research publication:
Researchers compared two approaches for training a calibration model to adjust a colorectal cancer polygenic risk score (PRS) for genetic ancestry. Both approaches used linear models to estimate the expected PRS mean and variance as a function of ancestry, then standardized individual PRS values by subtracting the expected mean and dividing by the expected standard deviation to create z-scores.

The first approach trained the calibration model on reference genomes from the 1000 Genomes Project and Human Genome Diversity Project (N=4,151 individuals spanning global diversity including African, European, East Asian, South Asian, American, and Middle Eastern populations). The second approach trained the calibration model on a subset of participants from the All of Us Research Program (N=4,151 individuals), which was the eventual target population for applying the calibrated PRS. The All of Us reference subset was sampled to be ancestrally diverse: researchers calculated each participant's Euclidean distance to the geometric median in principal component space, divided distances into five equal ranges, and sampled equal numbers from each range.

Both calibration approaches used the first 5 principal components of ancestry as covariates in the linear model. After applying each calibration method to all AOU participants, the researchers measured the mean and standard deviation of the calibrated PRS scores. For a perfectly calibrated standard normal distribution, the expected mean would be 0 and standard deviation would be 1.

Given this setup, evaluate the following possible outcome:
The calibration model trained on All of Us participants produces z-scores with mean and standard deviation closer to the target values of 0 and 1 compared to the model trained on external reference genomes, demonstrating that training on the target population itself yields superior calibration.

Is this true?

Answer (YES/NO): YES